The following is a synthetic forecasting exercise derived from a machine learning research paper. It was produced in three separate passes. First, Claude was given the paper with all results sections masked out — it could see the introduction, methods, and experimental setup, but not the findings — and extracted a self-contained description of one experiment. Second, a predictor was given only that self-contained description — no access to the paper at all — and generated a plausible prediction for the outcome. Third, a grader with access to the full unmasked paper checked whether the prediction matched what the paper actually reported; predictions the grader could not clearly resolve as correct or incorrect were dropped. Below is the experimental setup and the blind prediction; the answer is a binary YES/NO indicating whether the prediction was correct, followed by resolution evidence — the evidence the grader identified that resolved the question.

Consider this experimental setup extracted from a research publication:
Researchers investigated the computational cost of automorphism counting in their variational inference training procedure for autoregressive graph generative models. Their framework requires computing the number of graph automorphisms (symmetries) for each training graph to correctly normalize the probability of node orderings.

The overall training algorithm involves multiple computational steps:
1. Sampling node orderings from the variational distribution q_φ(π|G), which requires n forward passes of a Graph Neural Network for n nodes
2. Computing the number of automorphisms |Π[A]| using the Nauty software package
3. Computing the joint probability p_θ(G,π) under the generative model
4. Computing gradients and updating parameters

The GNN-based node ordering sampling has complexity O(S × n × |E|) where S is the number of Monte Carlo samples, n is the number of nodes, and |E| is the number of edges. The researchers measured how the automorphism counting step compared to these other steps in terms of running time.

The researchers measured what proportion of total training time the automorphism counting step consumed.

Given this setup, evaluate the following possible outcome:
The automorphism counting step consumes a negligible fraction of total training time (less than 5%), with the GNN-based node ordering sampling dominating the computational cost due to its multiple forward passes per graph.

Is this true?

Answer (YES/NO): YES